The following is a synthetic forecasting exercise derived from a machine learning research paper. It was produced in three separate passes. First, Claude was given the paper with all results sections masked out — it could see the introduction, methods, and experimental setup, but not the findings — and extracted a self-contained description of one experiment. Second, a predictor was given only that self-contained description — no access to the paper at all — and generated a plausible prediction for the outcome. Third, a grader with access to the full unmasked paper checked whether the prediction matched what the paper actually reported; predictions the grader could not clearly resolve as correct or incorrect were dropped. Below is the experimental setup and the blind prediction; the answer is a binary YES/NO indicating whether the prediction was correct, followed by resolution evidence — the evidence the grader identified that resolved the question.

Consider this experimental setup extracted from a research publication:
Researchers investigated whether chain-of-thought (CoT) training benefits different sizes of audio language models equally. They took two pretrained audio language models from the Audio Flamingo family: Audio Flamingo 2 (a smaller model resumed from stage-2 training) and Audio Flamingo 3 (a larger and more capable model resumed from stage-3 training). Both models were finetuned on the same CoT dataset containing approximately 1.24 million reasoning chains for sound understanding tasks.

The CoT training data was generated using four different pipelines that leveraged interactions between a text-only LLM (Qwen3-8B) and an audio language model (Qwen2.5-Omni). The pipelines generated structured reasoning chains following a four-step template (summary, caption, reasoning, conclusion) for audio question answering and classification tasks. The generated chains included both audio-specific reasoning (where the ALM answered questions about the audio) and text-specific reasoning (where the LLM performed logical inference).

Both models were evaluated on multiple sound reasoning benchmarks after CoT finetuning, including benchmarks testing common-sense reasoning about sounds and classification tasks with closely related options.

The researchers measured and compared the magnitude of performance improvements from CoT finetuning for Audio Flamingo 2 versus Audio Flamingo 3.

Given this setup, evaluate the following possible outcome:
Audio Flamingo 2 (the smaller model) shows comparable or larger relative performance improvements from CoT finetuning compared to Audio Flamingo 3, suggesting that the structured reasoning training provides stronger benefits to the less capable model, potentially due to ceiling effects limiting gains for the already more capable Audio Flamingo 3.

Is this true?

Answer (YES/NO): YES